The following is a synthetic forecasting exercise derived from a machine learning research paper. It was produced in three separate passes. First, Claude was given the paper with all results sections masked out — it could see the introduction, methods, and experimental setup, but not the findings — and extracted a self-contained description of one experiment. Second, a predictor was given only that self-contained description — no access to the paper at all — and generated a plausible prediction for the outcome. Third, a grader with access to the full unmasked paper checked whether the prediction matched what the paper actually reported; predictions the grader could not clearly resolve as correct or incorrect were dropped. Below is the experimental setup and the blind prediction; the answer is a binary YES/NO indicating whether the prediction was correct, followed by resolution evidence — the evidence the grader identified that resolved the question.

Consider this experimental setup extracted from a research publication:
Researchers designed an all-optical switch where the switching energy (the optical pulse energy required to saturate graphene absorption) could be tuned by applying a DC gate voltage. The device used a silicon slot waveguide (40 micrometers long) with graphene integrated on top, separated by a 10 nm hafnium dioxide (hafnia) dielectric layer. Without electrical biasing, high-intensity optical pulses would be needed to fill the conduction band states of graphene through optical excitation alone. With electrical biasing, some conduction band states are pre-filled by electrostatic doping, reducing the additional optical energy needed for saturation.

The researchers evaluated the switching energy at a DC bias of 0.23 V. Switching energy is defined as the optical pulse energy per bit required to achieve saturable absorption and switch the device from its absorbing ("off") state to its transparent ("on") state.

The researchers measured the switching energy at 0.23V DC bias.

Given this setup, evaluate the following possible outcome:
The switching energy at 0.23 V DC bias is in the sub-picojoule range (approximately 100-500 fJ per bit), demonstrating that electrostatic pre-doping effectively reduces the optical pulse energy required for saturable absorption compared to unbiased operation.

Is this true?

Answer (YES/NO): NO